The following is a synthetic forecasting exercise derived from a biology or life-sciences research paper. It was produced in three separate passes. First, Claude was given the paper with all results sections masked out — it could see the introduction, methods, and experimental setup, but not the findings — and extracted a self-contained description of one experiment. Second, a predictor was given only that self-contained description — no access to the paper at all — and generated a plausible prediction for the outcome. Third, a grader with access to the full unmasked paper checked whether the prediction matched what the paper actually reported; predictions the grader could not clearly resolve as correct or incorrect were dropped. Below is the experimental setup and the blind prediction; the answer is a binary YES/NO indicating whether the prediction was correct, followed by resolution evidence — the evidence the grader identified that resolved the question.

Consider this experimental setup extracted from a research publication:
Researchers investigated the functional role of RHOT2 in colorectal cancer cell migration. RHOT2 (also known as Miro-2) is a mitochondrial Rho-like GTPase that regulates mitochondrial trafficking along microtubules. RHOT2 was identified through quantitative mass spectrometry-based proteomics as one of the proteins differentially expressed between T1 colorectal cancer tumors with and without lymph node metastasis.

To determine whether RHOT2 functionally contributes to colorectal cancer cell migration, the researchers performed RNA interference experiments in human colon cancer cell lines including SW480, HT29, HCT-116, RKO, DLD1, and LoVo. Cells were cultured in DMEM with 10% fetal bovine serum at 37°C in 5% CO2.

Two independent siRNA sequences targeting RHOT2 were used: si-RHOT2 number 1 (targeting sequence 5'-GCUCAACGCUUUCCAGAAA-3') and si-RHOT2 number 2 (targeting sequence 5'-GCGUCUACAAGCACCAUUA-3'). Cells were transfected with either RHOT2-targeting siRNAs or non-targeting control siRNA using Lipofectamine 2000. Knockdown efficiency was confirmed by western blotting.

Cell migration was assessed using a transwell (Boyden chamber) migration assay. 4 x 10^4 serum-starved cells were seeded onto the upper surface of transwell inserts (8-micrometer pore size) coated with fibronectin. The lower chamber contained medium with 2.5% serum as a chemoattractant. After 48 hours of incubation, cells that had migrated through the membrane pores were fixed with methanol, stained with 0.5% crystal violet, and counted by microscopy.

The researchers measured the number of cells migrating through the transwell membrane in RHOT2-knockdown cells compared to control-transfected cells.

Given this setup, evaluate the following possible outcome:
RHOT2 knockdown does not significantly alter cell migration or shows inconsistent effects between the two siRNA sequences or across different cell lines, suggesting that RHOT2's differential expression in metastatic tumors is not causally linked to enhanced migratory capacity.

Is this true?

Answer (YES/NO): NO